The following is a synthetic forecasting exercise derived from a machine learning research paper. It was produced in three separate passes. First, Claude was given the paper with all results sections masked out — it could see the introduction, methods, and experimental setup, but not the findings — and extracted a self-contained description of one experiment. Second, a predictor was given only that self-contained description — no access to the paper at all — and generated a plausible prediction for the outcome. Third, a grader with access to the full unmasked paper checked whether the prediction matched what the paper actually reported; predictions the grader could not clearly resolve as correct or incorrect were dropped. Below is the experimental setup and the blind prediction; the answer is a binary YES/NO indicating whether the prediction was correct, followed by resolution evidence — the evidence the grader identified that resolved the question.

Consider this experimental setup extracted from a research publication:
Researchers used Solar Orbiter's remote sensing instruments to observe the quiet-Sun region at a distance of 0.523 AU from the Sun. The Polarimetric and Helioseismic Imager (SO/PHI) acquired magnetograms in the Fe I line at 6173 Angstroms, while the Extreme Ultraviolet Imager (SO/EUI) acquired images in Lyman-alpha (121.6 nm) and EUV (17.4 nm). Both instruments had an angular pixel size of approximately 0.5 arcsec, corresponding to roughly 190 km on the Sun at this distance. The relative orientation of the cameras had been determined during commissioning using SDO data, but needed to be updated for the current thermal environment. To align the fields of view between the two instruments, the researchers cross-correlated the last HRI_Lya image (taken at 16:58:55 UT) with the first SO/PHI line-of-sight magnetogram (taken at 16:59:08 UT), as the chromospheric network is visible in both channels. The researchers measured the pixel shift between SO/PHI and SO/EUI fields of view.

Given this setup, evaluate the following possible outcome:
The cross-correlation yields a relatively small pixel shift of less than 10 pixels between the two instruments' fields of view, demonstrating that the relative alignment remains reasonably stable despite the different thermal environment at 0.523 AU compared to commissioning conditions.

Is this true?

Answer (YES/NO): NO